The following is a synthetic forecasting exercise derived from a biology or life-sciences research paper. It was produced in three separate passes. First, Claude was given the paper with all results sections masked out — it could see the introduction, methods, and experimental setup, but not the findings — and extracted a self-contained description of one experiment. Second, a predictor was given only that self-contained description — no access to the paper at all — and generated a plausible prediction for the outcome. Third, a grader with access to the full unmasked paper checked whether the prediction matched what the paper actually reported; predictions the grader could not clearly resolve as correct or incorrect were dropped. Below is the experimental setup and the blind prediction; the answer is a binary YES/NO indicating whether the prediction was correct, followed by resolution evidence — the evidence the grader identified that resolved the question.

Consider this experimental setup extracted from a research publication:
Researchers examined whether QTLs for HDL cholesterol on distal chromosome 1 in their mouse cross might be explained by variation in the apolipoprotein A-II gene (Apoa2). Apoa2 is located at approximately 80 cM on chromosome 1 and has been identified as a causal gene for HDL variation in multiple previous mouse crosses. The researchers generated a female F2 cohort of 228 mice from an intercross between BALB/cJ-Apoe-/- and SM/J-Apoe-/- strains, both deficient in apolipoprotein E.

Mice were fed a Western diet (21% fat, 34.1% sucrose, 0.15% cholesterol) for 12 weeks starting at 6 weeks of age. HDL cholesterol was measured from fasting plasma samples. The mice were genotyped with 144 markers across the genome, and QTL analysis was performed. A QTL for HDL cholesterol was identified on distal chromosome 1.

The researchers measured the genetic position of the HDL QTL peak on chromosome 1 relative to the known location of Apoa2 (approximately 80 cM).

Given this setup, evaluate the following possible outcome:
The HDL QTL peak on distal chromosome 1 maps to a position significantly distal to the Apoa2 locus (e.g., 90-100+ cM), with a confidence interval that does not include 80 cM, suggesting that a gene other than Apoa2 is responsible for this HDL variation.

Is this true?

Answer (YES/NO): YES